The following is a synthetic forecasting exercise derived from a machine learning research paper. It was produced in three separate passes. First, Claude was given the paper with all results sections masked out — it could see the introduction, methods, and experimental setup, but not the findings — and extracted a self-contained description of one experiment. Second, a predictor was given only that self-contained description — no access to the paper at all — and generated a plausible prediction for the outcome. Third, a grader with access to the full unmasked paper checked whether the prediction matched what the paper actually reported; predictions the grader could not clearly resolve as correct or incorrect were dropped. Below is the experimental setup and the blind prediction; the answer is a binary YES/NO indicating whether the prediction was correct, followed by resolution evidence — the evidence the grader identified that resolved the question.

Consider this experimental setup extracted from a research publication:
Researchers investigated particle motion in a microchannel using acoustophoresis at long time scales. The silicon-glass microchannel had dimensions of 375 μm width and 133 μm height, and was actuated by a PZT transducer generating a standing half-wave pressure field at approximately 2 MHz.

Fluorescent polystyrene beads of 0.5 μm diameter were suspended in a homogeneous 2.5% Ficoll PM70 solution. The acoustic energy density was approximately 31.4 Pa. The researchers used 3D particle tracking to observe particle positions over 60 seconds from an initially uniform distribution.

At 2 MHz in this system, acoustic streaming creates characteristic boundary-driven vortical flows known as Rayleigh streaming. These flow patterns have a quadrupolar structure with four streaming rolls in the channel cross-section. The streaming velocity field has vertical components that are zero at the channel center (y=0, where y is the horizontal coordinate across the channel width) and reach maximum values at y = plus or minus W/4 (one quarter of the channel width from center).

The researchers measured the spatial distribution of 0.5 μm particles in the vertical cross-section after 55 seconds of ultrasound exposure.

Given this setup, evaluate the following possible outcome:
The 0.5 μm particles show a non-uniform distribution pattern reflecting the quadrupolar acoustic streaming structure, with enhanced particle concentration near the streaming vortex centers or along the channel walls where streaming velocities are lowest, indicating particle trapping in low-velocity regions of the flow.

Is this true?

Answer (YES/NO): NO